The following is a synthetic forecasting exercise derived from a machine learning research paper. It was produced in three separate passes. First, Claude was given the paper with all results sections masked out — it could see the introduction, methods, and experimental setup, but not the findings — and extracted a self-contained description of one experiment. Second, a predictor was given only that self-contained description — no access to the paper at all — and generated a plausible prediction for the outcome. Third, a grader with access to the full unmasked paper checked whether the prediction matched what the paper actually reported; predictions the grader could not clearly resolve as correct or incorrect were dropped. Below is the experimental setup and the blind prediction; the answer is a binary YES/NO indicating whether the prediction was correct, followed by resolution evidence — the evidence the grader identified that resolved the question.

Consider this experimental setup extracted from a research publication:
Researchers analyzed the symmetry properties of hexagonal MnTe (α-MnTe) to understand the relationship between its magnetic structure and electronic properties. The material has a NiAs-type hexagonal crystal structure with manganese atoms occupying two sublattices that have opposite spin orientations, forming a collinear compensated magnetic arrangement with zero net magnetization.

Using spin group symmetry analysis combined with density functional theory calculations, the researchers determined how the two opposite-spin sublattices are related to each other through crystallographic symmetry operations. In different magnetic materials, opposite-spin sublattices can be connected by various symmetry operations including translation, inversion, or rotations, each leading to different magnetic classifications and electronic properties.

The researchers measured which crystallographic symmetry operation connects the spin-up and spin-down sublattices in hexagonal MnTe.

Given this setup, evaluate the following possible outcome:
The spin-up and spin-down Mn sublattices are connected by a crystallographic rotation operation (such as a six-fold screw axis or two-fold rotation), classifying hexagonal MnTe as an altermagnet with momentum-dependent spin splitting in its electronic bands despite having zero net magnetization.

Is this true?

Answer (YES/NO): YES